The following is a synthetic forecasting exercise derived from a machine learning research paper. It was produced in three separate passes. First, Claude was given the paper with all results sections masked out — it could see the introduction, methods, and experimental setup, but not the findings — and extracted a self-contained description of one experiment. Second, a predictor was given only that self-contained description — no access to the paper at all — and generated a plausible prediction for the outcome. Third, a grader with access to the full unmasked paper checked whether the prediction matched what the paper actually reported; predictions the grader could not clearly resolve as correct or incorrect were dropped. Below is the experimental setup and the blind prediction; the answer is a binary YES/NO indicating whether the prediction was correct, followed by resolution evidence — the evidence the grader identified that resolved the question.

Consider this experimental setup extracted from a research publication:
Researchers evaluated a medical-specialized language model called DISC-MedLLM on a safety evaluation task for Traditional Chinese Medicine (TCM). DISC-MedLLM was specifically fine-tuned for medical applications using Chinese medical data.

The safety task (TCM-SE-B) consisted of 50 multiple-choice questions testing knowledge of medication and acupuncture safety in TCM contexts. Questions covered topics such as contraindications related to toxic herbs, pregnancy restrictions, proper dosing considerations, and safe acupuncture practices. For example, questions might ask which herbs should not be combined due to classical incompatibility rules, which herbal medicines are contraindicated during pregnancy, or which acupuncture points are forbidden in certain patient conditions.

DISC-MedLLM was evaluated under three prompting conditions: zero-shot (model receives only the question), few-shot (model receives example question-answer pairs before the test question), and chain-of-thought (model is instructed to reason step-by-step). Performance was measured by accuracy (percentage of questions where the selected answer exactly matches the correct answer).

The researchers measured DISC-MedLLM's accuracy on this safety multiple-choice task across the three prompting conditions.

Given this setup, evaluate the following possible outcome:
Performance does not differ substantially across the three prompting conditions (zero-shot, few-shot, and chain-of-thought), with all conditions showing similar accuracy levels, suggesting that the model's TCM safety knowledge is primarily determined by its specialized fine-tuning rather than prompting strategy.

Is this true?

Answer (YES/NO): YES